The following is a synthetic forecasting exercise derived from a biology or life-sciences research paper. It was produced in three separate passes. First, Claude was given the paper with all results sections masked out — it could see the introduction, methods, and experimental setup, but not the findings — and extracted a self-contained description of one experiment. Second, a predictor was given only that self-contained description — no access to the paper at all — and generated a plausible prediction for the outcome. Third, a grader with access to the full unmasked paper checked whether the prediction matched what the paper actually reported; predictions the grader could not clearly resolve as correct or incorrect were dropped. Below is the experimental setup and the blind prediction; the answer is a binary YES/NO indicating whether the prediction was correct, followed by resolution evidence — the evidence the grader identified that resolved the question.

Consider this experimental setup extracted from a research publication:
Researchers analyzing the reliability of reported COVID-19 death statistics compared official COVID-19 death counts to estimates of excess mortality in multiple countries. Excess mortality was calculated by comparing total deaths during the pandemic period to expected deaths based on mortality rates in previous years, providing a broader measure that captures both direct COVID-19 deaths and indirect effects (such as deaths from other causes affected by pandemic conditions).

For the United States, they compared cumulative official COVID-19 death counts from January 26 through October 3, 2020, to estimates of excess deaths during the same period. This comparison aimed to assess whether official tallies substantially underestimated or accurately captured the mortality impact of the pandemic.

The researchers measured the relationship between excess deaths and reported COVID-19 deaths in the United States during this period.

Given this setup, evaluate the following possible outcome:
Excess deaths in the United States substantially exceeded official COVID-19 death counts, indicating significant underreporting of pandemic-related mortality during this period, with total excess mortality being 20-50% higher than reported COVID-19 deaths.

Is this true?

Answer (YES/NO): YES